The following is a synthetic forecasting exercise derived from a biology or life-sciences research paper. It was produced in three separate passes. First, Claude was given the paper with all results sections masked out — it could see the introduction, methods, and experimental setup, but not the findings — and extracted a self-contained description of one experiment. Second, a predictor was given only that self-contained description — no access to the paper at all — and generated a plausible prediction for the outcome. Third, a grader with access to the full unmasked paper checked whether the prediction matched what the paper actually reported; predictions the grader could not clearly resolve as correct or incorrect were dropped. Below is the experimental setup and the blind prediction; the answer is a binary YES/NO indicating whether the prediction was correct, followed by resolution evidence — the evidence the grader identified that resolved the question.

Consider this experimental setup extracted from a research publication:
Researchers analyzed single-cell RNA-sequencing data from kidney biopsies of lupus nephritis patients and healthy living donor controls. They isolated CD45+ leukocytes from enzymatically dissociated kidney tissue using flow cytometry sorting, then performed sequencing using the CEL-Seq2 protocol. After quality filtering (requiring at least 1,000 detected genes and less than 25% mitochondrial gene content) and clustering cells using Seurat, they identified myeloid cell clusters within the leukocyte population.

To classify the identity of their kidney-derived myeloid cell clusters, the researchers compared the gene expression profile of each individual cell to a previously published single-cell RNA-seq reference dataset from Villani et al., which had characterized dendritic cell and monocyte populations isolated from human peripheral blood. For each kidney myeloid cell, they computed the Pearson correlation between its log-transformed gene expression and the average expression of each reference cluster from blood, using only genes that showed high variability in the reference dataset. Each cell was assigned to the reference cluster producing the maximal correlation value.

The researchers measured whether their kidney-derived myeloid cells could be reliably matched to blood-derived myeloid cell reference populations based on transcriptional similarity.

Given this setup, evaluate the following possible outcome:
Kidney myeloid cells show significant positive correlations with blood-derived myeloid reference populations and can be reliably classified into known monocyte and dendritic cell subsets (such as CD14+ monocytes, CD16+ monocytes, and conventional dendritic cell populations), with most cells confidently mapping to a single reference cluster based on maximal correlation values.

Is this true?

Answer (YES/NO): YES